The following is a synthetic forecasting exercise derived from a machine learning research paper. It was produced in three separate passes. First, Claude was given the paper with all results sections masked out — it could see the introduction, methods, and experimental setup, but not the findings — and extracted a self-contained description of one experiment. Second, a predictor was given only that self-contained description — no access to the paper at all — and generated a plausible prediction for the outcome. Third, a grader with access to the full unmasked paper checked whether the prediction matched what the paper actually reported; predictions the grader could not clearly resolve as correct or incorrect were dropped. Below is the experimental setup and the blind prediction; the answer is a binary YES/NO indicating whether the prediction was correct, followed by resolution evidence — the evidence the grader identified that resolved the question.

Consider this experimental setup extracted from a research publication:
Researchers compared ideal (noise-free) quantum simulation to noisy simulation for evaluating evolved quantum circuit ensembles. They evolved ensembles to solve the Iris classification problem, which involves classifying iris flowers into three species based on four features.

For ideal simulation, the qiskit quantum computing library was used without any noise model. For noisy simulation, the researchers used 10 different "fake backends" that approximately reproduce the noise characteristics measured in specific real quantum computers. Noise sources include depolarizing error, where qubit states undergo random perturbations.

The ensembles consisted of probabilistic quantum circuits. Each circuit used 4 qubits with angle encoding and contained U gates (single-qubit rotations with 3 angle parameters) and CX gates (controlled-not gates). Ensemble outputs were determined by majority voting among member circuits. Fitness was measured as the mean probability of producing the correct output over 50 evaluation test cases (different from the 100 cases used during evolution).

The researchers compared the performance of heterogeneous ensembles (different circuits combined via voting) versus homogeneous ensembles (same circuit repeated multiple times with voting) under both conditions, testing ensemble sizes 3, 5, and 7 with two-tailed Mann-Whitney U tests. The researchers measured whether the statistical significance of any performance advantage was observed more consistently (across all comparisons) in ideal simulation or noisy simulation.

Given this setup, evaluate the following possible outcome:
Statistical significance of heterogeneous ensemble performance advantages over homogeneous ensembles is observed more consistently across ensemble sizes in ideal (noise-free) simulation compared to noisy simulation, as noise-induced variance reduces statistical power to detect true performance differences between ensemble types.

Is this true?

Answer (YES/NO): YES